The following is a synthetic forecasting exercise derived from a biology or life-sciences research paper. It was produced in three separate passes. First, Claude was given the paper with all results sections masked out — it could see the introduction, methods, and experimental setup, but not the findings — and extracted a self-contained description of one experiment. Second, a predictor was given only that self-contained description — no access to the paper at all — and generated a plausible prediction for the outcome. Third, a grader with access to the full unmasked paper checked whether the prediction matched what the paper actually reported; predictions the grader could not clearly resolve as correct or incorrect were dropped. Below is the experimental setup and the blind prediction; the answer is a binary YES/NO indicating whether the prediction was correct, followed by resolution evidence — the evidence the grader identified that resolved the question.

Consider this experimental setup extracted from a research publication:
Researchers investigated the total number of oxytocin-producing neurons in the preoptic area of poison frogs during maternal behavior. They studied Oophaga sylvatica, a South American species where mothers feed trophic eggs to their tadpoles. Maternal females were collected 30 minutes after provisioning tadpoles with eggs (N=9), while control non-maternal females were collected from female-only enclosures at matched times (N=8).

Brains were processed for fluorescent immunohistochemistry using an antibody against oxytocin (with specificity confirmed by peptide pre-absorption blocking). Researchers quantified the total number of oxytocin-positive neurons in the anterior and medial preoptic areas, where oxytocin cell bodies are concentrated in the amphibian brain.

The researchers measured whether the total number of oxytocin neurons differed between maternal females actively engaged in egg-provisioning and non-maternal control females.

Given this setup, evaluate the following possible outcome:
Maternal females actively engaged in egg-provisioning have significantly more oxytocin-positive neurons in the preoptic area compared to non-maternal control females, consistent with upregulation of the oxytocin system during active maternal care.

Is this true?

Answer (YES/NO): NO